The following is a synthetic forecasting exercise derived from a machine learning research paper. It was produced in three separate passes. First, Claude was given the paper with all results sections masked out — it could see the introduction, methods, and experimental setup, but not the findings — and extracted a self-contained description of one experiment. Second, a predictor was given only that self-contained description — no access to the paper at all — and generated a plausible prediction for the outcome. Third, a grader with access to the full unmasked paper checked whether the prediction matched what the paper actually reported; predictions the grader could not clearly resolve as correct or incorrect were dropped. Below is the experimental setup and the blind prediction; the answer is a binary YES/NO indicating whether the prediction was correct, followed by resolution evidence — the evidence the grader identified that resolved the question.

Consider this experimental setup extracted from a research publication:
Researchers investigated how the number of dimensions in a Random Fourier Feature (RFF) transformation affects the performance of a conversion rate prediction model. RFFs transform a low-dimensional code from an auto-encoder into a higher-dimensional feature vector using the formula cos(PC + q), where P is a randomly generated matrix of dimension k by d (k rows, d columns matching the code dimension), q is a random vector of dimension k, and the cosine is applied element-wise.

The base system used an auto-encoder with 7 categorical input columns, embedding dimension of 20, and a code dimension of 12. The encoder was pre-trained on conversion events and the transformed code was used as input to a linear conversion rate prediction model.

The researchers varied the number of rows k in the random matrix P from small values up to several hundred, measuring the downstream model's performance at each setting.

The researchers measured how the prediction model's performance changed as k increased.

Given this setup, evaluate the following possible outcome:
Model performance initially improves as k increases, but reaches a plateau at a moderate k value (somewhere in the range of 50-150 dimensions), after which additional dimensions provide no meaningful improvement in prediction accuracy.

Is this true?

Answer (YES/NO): NO